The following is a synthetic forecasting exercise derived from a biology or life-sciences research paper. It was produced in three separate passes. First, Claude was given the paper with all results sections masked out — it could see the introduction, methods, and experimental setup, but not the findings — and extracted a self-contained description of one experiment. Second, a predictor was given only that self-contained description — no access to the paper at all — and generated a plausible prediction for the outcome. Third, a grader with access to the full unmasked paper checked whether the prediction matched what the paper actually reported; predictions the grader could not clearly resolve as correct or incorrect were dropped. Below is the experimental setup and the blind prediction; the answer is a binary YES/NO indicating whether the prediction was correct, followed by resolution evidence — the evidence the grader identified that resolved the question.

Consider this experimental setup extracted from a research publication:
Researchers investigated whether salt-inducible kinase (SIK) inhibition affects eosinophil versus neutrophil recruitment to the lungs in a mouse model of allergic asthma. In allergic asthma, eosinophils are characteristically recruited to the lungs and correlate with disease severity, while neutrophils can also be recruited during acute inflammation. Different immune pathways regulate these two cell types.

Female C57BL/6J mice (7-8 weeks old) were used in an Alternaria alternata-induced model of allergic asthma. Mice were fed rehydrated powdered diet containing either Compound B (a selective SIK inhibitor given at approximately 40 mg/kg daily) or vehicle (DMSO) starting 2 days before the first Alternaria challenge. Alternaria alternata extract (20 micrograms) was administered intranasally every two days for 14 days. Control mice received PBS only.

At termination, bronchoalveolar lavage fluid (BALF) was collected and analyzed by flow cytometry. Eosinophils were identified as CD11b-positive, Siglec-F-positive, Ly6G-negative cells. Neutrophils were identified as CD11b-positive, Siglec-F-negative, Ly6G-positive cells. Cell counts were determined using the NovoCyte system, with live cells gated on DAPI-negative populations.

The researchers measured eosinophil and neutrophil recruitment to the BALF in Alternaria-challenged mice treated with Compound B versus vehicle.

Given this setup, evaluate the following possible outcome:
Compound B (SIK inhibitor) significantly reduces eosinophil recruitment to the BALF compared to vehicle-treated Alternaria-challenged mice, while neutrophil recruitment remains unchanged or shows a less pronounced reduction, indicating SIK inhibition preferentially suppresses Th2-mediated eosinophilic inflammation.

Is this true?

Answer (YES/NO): NO